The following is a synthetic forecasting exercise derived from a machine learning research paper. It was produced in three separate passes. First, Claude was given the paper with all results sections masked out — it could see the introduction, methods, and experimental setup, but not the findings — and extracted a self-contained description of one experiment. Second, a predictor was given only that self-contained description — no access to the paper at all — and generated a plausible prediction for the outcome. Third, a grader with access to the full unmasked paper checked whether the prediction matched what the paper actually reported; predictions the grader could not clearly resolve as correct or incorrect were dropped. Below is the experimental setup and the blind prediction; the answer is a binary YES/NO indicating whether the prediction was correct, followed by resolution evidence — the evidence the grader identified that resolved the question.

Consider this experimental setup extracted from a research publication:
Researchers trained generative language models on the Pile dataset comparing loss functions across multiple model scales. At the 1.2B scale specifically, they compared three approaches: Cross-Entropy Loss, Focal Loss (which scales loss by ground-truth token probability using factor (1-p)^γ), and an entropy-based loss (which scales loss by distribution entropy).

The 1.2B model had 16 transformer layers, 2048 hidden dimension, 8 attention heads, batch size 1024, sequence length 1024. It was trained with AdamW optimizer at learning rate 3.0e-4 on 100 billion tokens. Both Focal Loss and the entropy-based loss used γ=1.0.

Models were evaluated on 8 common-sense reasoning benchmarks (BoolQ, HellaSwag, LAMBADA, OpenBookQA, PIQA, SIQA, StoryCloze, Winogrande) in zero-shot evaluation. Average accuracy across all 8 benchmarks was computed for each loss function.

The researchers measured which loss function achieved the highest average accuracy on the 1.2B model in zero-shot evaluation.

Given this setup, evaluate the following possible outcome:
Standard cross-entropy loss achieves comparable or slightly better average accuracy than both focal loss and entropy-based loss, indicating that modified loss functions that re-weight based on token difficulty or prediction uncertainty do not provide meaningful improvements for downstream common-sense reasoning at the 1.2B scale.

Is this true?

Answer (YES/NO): NO